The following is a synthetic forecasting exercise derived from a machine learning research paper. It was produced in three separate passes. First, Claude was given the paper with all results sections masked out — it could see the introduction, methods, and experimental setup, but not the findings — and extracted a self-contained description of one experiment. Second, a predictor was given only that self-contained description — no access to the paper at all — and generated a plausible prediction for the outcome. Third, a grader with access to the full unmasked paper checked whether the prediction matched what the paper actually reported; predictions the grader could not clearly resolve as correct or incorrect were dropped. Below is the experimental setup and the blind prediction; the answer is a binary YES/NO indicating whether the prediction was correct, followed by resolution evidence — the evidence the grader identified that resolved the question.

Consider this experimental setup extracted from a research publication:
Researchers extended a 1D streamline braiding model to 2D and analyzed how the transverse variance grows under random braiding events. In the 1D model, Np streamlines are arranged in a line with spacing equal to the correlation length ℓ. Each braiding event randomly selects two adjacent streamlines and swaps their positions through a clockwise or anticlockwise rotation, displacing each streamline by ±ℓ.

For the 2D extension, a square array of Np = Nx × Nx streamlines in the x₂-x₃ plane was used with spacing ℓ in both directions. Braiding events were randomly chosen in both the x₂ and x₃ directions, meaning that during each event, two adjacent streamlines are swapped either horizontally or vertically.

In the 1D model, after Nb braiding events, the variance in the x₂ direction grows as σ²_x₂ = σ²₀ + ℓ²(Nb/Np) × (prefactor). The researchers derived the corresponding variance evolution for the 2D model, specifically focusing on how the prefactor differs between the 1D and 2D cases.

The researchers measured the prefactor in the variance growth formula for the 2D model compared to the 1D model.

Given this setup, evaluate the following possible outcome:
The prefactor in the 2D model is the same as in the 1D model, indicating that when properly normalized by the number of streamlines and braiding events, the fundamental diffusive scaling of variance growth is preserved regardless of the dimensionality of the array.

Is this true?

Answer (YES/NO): NO